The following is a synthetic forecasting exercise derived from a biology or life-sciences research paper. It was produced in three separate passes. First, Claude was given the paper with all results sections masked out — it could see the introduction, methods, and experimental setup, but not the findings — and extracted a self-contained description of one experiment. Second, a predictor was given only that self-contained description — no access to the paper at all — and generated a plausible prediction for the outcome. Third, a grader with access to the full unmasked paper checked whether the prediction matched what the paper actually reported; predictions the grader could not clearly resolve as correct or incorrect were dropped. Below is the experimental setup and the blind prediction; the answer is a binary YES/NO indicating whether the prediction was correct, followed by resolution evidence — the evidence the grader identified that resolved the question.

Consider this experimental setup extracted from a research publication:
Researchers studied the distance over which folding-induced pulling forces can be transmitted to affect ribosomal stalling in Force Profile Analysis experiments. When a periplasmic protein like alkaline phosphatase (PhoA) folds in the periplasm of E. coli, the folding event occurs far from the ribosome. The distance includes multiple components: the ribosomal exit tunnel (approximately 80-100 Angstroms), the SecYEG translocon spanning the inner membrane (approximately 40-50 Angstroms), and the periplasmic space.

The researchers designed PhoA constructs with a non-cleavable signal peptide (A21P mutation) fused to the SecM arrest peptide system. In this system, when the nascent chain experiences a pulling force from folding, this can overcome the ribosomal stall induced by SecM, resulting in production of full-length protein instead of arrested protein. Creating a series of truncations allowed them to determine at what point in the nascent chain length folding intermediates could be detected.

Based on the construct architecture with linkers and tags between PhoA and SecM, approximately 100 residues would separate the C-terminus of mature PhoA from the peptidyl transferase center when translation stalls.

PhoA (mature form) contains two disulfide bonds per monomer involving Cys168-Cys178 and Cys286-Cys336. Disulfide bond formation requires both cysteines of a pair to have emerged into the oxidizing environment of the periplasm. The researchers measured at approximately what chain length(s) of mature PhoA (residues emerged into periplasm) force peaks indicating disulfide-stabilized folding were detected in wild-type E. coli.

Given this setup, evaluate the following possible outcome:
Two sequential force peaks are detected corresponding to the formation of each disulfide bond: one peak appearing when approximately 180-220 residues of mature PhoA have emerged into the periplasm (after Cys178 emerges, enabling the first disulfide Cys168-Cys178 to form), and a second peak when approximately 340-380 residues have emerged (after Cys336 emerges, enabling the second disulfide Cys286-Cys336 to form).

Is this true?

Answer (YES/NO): NO